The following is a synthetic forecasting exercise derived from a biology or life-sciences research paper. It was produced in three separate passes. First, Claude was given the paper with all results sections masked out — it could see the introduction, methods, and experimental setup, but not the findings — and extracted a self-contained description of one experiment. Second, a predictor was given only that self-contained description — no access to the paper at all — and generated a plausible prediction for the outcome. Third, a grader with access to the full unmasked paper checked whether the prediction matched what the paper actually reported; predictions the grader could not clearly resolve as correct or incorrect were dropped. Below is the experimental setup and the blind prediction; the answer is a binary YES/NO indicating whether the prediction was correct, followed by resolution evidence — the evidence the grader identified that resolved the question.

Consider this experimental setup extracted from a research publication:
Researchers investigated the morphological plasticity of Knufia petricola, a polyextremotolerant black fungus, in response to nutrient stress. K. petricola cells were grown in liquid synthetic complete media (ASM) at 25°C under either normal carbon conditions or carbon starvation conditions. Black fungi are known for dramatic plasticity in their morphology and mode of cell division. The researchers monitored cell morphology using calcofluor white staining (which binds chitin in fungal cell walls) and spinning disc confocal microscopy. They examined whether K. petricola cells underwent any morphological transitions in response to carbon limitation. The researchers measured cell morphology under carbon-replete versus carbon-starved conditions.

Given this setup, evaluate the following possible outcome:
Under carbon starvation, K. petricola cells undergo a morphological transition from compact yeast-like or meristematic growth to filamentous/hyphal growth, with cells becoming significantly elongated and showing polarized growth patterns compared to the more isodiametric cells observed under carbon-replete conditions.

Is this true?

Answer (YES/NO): NO